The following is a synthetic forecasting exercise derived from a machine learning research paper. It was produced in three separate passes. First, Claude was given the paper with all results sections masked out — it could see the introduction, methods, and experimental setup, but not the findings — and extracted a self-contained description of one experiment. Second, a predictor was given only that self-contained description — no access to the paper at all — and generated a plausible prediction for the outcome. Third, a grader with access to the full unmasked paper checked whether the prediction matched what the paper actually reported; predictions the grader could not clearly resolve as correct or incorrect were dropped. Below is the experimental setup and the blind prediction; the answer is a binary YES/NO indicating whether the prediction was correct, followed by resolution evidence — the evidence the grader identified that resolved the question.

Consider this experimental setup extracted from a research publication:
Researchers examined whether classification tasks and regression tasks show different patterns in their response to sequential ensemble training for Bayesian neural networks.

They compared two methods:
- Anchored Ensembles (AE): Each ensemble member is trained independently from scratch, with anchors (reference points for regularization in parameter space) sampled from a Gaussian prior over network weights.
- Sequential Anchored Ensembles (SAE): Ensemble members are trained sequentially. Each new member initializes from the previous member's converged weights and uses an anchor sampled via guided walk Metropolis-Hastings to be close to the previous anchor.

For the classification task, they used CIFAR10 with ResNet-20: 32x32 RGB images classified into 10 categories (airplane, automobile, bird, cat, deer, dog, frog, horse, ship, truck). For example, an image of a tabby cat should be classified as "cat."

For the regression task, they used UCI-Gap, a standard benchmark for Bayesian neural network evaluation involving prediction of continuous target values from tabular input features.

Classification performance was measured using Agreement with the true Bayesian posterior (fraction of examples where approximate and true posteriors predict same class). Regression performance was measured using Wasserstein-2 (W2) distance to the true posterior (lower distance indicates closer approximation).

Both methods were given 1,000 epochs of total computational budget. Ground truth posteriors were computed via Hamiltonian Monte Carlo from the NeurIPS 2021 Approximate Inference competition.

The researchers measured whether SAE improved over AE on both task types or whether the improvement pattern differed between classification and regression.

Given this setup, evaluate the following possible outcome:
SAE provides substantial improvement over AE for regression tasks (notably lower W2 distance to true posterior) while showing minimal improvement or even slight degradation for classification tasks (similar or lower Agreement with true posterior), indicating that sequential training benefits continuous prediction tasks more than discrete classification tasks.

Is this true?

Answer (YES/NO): NO